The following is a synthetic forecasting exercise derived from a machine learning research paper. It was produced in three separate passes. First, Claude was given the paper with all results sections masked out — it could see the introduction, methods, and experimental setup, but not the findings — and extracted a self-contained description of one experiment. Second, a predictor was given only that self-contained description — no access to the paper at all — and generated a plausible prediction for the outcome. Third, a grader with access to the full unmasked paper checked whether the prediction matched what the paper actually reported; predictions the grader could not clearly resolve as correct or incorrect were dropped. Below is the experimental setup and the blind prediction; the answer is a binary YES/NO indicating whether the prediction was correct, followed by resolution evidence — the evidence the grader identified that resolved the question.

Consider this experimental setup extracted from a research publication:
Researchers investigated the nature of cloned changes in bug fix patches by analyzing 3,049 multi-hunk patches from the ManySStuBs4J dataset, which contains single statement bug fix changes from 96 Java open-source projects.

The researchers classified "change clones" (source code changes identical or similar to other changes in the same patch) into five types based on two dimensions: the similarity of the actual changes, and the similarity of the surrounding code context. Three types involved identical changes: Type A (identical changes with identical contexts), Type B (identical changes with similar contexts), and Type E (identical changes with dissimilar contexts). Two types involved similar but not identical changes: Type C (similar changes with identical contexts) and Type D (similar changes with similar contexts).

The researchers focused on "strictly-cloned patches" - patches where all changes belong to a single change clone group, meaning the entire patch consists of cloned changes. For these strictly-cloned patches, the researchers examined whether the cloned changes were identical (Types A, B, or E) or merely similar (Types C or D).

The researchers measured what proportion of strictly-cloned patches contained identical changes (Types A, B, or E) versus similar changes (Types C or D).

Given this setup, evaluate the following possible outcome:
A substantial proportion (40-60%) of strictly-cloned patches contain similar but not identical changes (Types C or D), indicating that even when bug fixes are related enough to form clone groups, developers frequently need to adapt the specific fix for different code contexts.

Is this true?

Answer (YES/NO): NO